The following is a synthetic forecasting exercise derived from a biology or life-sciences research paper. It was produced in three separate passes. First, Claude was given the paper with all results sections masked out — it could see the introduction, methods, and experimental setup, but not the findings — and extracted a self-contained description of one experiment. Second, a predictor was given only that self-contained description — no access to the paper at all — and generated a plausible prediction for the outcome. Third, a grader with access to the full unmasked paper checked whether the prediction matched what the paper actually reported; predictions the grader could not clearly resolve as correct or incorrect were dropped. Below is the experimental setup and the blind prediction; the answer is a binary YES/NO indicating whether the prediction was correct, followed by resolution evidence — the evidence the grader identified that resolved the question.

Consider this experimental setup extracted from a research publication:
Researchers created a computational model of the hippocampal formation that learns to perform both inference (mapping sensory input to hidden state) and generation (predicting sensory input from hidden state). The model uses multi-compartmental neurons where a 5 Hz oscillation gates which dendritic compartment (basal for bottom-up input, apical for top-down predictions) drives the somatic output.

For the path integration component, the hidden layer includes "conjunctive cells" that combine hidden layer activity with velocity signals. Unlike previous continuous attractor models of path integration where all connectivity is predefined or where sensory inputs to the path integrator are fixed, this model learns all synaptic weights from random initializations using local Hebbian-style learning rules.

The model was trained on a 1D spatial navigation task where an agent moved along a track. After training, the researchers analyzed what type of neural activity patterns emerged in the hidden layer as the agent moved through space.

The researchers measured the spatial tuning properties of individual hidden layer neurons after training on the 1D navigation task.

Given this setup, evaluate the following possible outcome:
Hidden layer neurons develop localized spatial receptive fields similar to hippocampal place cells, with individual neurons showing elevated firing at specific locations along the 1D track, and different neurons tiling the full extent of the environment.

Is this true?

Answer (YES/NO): NO